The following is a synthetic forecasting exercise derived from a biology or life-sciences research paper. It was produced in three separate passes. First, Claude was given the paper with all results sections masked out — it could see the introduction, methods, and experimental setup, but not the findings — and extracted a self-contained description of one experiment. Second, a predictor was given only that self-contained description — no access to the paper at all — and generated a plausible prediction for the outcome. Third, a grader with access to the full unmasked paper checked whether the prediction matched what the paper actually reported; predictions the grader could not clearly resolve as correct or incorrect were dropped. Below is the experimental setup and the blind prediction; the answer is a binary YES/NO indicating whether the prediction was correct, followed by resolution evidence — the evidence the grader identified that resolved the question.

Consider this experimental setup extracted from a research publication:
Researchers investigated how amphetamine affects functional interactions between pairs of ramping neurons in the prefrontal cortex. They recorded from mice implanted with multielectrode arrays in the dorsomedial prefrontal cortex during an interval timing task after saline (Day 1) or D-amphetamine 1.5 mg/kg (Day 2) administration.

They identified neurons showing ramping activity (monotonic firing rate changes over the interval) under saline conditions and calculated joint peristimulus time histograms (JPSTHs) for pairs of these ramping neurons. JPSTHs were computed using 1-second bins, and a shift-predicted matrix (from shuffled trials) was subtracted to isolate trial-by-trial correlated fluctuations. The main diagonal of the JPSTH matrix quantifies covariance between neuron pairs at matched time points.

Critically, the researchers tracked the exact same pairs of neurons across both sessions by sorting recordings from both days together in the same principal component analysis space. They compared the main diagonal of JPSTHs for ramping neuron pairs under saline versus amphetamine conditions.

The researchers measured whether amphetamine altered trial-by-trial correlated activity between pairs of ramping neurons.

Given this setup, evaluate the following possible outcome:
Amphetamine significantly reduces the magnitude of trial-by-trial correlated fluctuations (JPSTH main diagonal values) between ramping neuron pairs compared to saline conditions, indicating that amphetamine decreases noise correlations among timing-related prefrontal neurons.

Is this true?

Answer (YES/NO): YES